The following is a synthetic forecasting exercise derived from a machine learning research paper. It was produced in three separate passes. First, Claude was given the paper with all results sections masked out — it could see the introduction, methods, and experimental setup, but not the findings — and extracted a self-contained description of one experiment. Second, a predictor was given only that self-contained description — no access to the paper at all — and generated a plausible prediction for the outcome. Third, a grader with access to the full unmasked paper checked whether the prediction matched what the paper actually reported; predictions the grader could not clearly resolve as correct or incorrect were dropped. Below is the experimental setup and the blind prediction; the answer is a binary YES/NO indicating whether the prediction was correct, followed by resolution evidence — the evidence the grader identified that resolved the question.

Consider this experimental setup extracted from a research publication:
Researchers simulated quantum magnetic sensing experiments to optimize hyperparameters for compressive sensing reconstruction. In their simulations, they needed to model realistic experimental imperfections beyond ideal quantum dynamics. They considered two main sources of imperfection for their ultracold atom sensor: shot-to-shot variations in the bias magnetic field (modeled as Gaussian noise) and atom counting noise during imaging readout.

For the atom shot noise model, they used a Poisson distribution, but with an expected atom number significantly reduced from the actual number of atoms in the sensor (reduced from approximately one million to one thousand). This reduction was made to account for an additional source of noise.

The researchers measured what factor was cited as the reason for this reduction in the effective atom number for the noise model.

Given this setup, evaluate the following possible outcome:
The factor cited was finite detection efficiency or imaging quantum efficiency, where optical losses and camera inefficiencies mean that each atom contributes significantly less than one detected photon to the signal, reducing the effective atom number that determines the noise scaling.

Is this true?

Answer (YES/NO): NO